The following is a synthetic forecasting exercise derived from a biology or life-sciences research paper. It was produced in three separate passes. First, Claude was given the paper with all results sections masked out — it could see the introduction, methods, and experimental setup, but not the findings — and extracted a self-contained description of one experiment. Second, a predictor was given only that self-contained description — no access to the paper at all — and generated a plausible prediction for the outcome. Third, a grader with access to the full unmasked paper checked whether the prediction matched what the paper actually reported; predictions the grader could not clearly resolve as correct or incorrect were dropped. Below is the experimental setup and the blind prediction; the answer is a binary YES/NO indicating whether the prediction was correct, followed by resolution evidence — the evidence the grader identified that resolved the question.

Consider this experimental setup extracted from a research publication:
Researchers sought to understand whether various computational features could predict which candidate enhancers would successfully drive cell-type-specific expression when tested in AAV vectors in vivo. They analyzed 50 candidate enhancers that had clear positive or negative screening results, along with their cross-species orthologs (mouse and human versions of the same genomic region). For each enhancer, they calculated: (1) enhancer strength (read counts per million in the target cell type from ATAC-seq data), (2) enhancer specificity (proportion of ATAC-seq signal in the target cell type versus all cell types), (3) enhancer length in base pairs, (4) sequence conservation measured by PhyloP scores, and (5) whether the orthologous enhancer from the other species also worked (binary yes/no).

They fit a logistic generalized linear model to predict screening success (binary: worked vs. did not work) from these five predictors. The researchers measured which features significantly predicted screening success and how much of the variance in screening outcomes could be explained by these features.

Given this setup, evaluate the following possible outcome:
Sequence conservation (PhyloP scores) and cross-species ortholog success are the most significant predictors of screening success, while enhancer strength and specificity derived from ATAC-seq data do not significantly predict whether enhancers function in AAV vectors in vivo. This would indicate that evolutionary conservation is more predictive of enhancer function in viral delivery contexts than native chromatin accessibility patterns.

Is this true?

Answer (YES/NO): NO